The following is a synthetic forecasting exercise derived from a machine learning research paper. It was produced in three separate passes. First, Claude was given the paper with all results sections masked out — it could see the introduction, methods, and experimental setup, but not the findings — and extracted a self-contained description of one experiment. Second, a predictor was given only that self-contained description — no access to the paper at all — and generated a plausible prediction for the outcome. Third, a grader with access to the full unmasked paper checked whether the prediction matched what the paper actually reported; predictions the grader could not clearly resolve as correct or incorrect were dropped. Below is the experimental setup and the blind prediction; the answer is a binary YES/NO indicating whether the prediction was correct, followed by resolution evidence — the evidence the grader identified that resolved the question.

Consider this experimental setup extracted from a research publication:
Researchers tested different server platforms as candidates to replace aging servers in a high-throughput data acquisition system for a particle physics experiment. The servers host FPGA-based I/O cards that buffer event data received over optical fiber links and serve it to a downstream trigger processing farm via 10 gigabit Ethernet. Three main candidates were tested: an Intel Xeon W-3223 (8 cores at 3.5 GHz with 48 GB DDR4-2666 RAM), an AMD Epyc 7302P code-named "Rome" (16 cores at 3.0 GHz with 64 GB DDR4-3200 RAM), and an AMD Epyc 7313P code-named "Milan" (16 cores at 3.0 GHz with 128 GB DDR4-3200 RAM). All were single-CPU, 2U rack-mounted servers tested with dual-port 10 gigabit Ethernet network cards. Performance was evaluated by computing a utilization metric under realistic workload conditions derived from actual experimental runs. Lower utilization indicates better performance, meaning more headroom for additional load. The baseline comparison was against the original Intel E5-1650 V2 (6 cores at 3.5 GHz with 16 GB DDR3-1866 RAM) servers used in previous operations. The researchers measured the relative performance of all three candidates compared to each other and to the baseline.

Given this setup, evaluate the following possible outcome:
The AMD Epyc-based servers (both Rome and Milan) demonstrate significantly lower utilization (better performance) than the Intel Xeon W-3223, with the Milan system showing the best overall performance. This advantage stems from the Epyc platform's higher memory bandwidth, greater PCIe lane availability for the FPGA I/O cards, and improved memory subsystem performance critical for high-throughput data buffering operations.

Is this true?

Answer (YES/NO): NO